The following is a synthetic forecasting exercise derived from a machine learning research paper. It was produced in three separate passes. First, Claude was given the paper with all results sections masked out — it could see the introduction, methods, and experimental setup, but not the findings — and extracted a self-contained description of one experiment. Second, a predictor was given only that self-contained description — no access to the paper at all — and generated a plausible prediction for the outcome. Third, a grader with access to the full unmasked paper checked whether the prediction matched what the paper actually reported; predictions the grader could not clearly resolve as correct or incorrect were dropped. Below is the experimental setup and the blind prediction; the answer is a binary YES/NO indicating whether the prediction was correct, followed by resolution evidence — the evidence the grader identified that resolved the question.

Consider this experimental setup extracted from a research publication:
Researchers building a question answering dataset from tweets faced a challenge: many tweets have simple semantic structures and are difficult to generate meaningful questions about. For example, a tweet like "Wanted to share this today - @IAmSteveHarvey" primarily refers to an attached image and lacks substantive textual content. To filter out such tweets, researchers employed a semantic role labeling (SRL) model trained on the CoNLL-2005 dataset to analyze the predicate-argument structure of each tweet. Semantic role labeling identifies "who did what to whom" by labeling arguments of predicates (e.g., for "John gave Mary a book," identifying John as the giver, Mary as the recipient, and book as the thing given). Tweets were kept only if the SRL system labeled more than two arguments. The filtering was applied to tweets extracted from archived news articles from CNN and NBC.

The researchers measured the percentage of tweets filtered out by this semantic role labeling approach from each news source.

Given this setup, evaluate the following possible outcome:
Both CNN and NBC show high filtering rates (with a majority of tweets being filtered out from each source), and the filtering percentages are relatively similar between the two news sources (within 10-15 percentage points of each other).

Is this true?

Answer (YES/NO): NO